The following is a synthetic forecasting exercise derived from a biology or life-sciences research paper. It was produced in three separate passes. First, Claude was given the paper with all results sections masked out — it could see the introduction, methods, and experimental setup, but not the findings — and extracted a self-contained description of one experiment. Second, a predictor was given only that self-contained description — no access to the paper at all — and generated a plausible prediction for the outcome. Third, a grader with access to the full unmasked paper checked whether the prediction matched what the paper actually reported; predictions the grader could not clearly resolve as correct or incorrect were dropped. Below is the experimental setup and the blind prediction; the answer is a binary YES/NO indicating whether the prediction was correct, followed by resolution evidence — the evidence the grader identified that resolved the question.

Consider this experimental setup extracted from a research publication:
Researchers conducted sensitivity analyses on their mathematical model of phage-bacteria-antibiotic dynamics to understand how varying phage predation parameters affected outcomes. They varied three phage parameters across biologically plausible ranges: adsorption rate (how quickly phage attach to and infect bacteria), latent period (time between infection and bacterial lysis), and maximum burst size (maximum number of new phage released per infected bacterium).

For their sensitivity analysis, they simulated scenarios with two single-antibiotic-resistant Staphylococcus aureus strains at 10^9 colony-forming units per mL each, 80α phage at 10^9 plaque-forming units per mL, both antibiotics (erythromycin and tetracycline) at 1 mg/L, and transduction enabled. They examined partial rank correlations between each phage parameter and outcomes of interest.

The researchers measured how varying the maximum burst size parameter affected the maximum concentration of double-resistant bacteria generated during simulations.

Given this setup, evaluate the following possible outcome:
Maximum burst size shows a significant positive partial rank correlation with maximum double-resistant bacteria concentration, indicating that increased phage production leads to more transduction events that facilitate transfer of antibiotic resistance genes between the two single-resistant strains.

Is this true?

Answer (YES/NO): NO